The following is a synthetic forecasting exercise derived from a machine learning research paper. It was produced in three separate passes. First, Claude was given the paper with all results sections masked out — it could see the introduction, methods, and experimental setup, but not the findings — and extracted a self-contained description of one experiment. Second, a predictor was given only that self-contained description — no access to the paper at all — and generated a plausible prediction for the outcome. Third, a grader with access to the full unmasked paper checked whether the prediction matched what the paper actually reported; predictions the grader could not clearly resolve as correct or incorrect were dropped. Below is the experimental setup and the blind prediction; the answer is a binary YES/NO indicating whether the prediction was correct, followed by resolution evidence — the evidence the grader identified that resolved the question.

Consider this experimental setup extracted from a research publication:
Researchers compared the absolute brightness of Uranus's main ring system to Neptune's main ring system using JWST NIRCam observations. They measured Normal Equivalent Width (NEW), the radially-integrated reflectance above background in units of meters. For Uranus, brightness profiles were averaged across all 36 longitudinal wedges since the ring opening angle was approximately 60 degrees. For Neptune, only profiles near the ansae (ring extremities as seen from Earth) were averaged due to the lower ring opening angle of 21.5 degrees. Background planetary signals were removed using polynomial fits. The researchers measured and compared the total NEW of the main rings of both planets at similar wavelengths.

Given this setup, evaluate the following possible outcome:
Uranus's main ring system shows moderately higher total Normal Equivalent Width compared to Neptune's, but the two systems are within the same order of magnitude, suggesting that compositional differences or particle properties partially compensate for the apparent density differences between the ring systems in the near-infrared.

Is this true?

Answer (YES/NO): NO